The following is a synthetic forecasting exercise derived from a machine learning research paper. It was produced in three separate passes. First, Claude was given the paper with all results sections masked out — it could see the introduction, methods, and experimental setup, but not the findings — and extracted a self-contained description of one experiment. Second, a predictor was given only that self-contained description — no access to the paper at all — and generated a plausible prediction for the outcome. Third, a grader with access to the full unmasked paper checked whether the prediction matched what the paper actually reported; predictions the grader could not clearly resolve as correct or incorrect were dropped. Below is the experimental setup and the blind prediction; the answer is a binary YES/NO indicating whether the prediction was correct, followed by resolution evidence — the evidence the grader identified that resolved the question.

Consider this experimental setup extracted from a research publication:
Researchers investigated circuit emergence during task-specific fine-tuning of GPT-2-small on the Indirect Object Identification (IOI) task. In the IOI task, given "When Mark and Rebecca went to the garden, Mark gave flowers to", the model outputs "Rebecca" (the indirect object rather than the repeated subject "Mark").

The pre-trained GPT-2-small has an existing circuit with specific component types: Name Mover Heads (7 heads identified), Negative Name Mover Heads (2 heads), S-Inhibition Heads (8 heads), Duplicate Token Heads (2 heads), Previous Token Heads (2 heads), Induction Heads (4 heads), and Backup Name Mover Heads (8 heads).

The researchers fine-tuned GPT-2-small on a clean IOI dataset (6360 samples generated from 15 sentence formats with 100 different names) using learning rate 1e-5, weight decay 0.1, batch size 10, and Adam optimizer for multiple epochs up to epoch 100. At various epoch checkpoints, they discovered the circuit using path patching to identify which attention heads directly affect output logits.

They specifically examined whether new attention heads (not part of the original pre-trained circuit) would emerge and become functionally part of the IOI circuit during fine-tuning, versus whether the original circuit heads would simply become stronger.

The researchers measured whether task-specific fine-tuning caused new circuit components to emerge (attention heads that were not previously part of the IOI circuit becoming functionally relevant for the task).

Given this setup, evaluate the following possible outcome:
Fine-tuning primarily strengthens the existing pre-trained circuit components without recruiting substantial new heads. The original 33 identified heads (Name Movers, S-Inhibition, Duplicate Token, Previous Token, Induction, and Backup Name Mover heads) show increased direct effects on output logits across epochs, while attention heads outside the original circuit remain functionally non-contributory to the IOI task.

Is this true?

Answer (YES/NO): NO